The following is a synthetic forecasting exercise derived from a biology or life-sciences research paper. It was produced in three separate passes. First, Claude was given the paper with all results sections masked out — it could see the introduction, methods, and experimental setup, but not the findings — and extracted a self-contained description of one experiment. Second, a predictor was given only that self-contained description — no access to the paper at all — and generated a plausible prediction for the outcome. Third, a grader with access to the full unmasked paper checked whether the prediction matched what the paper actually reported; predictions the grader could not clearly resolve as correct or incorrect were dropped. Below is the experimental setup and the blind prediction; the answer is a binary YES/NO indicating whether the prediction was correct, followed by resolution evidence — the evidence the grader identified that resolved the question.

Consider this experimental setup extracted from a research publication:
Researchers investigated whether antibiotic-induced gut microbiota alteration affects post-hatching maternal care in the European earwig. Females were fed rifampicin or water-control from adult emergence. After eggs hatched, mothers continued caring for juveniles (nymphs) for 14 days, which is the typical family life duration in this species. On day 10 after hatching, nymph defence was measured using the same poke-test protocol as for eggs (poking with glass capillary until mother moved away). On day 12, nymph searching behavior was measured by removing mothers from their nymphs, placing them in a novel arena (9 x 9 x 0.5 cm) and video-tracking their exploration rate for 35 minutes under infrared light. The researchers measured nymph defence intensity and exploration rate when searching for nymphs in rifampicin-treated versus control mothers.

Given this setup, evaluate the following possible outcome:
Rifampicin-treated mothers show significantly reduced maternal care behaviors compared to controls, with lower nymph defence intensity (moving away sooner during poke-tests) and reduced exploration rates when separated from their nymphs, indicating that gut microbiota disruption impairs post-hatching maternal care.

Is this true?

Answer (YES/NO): NO